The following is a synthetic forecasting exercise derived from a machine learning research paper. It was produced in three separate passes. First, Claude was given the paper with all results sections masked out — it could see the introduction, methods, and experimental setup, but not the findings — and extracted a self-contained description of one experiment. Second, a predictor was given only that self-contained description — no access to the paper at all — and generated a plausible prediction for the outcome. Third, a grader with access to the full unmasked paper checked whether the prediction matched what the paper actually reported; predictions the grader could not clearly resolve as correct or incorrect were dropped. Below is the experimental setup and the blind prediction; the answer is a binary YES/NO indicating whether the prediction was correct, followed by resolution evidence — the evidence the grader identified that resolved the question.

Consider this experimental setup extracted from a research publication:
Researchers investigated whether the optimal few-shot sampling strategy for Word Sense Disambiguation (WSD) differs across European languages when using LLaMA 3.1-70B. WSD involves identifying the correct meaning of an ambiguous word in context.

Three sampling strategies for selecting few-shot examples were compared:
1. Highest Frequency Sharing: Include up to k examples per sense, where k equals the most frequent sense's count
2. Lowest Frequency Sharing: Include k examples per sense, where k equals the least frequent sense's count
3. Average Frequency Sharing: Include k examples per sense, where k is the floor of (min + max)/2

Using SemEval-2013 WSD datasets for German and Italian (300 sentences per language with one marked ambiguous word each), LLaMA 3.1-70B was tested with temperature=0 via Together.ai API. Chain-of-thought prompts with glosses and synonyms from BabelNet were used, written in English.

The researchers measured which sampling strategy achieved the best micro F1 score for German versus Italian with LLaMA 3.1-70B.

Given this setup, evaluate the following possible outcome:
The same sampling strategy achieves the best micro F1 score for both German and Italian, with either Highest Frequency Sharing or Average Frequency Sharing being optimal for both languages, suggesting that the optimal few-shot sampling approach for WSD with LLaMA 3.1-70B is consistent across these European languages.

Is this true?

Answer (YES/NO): NO